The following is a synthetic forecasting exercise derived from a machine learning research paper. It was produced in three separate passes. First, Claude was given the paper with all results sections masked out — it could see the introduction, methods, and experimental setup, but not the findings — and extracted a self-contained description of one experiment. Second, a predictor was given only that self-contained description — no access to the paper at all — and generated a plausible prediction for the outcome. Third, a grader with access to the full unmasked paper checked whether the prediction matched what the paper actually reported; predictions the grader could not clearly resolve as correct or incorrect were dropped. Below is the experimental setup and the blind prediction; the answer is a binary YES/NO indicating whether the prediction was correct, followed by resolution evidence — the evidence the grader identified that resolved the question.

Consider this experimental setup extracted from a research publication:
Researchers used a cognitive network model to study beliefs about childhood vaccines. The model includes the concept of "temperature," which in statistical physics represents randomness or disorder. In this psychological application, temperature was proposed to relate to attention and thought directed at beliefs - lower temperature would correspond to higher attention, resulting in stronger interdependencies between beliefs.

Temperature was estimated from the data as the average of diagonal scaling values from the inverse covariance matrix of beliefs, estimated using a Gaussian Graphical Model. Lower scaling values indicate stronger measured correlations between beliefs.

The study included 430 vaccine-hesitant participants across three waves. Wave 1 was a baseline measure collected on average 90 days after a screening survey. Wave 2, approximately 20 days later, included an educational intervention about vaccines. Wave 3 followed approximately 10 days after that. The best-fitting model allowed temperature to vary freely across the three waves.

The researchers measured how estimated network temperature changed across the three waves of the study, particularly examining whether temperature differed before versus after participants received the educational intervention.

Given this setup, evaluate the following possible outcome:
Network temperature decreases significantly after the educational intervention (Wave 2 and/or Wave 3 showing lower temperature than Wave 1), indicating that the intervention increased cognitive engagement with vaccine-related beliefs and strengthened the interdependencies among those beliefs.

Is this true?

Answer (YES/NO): YES